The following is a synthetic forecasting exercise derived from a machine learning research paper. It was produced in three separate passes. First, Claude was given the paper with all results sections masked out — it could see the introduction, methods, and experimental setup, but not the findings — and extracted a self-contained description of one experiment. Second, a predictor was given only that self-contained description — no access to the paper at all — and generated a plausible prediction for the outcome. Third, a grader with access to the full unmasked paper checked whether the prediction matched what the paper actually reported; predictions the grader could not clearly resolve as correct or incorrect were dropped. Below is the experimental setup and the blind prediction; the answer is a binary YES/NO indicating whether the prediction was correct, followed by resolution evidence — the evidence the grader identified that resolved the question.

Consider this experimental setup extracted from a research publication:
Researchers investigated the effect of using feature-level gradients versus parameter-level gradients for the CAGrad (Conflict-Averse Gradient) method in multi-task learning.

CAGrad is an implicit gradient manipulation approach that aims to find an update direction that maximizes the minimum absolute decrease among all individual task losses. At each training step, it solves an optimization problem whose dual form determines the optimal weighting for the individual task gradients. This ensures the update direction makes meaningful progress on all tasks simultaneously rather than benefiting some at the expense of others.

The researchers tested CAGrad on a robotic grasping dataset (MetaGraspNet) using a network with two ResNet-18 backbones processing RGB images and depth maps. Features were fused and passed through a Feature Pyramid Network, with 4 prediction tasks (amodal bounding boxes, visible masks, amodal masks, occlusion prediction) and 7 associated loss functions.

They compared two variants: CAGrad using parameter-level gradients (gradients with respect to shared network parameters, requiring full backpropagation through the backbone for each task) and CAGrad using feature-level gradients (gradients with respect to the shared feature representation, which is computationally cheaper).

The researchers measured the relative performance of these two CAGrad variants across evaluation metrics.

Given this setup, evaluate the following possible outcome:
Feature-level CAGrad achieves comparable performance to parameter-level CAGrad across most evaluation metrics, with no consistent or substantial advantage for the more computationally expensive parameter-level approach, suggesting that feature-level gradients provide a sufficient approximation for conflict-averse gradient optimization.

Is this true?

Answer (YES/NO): YES